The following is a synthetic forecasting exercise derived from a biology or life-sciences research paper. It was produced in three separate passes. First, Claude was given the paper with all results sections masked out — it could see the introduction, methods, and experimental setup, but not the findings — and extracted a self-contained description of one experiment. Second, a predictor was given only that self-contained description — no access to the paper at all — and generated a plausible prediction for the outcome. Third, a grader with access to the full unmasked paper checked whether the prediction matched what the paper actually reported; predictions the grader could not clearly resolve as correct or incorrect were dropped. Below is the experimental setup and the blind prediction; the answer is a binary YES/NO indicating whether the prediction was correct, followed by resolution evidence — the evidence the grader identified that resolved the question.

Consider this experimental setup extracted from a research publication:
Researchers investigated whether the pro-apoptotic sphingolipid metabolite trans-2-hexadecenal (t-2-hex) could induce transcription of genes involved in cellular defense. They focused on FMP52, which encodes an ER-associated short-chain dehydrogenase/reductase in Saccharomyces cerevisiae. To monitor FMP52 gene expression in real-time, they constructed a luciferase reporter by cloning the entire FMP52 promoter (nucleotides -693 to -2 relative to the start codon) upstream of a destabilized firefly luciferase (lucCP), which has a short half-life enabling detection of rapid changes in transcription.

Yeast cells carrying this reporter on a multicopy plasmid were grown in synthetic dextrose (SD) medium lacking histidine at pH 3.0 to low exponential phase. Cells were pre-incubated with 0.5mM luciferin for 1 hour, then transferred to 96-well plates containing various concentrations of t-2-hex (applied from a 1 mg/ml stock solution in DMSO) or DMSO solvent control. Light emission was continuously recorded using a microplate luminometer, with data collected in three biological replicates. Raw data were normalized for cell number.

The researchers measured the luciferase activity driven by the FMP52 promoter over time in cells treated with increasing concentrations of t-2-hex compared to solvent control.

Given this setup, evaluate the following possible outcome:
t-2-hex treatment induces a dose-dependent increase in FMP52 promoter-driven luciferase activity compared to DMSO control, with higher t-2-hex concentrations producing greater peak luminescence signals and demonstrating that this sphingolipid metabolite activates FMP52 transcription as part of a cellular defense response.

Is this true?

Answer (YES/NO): YES